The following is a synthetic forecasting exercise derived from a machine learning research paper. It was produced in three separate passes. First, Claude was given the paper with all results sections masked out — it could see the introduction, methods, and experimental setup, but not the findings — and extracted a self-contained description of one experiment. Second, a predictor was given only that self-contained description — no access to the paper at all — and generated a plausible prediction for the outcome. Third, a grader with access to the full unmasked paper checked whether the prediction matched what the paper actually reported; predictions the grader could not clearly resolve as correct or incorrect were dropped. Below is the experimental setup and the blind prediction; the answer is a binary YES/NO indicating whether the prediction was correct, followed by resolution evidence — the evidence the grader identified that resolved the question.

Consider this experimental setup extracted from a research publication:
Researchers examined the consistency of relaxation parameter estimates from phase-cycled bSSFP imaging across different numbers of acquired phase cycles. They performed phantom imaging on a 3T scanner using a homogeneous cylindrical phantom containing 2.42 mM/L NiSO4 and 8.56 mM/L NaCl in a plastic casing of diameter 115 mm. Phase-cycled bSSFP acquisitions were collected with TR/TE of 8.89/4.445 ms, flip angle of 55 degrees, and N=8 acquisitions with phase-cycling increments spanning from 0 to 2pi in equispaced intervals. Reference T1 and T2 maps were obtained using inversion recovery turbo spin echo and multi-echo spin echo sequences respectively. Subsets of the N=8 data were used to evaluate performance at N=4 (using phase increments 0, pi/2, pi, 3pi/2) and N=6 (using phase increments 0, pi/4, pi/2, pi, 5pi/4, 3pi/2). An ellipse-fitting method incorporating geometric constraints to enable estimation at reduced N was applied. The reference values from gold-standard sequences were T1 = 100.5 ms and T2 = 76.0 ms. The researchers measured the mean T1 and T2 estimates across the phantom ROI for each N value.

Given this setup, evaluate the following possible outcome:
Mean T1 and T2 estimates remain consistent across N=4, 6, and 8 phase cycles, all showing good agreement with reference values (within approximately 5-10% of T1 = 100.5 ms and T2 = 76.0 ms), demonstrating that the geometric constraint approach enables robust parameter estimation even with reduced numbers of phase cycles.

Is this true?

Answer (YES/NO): YES